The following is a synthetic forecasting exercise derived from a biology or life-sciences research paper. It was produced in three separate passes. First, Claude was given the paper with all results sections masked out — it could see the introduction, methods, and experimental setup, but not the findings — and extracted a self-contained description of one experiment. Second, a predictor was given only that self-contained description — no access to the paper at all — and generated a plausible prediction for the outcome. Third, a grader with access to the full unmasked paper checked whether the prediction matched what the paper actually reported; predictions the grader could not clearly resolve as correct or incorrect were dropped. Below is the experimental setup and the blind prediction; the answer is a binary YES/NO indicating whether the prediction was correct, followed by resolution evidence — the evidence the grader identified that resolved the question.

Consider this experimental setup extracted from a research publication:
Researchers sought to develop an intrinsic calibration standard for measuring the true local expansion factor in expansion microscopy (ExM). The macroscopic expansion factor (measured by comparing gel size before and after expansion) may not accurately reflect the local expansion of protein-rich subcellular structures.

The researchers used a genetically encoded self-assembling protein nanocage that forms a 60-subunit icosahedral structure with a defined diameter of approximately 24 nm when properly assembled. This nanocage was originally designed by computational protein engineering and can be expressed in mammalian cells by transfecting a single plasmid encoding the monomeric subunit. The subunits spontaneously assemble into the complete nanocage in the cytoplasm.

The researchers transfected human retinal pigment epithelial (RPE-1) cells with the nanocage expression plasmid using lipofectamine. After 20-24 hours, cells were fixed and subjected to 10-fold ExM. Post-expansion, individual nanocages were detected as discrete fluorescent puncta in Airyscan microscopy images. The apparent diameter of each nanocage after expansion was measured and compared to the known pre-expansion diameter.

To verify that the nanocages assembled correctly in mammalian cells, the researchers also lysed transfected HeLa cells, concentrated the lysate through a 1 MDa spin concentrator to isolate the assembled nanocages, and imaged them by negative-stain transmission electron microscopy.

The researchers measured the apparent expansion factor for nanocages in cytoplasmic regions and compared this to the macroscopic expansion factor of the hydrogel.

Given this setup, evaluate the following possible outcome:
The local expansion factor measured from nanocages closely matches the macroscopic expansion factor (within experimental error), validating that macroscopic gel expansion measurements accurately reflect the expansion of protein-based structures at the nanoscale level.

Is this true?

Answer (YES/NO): NO